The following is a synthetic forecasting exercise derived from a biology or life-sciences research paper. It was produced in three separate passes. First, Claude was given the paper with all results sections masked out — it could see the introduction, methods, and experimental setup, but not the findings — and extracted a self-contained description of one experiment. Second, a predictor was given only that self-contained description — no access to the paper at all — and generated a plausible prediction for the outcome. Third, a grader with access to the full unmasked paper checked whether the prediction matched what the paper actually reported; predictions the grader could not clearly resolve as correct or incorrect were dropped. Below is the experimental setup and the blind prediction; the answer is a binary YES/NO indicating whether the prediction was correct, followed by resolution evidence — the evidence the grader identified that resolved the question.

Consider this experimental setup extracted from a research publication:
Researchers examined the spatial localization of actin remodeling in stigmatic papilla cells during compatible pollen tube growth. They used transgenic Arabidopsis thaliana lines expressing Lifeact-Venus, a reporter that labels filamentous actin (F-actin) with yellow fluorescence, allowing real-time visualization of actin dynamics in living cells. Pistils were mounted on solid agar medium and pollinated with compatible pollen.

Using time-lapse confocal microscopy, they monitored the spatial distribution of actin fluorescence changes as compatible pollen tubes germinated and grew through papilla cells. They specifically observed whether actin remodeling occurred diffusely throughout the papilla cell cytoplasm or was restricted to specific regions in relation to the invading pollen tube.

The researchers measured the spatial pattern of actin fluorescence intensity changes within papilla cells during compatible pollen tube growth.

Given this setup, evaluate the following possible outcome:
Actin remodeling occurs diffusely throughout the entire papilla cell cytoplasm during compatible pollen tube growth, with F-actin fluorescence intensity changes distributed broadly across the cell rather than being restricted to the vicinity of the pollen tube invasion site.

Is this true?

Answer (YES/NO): NO